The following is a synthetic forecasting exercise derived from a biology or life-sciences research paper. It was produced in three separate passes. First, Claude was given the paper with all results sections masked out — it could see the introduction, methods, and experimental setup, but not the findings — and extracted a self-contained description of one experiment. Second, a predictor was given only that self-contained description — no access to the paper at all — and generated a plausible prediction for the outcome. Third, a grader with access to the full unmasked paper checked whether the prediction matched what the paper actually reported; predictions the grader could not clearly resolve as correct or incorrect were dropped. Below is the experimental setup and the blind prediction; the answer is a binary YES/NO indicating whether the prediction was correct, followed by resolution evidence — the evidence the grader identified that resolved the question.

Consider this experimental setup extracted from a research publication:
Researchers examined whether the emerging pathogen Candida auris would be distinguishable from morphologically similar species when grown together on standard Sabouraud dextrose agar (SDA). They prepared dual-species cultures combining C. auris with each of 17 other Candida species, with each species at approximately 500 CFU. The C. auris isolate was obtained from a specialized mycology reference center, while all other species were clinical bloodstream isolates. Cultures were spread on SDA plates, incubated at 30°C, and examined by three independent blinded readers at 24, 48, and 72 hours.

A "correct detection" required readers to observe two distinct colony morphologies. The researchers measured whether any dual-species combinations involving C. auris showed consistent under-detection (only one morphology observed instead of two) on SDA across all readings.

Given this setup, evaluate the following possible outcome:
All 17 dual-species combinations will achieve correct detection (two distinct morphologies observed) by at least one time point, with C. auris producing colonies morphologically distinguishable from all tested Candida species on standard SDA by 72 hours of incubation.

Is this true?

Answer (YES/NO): NO